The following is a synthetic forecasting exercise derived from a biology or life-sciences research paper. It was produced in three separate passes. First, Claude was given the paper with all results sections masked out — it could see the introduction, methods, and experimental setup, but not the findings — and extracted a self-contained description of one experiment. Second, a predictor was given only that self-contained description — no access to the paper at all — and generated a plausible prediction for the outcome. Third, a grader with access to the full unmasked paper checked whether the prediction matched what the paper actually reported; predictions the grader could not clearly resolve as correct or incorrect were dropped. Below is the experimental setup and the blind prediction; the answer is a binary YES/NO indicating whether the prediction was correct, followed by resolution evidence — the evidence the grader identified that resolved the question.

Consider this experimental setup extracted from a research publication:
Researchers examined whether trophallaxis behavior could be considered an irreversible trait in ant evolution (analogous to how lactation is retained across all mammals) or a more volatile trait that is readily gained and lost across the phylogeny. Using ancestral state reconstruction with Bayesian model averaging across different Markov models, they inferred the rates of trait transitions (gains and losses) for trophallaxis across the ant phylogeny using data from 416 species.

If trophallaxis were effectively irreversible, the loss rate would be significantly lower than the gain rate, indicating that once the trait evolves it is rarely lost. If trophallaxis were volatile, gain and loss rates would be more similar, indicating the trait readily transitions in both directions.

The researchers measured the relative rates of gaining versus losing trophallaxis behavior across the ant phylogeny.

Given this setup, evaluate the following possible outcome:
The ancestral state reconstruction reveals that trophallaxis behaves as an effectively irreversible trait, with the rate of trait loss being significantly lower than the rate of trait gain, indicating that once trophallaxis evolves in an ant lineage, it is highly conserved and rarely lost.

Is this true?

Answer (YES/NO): NO